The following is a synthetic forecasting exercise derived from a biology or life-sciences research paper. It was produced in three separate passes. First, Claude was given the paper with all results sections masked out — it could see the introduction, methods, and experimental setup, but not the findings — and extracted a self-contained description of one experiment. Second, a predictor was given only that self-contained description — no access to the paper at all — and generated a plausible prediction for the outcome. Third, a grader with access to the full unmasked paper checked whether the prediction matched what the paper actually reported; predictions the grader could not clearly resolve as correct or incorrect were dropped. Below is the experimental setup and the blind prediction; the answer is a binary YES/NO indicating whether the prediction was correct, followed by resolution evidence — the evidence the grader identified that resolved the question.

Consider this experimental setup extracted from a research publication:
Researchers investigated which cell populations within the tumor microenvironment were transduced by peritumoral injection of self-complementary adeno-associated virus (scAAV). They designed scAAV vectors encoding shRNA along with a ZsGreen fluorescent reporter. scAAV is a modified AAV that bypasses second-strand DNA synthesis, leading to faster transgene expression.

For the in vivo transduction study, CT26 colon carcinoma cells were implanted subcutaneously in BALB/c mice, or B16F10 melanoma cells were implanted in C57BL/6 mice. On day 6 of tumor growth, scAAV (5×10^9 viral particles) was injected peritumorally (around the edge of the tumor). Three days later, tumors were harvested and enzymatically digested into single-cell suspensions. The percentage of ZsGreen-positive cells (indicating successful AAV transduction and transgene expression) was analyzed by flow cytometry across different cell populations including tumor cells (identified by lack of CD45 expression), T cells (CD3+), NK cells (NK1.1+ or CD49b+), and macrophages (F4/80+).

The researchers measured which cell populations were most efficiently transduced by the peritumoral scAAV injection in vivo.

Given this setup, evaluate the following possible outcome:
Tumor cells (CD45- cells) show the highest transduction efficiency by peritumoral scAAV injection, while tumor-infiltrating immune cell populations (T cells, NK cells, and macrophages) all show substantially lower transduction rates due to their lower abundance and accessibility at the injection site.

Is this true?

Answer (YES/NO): YES